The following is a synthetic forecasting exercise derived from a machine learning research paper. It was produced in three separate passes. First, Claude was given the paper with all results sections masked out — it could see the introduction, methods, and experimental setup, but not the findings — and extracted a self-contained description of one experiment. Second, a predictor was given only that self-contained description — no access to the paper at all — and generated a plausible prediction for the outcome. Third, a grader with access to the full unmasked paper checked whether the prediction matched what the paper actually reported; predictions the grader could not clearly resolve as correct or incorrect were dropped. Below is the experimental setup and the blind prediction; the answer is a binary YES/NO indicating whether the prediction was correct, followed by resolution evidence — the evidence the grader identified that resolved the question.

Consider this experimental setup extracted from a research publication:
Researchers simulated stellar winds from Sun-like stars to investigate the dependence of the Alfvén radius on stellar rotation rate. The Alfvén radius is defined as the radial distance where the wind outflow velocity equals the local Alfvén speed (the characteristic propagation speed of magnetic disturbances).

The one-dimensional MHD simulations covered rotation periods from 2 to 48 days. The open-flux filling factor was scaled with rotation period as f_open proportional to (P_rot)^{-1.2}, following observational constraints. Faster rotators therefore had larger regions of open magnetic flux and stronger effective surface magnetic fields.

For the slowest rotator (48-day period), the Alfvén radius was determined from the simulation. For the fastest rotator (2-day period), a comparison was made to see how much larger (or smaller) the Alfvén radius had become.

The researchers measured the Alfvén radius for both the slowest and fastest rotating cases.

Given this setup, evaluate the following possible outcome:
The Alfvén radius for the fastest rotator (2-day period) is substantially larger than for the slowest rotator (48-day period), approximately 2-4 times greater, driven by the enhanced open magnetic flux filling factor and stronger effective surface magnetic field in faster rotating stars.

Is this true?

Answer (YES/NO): NO